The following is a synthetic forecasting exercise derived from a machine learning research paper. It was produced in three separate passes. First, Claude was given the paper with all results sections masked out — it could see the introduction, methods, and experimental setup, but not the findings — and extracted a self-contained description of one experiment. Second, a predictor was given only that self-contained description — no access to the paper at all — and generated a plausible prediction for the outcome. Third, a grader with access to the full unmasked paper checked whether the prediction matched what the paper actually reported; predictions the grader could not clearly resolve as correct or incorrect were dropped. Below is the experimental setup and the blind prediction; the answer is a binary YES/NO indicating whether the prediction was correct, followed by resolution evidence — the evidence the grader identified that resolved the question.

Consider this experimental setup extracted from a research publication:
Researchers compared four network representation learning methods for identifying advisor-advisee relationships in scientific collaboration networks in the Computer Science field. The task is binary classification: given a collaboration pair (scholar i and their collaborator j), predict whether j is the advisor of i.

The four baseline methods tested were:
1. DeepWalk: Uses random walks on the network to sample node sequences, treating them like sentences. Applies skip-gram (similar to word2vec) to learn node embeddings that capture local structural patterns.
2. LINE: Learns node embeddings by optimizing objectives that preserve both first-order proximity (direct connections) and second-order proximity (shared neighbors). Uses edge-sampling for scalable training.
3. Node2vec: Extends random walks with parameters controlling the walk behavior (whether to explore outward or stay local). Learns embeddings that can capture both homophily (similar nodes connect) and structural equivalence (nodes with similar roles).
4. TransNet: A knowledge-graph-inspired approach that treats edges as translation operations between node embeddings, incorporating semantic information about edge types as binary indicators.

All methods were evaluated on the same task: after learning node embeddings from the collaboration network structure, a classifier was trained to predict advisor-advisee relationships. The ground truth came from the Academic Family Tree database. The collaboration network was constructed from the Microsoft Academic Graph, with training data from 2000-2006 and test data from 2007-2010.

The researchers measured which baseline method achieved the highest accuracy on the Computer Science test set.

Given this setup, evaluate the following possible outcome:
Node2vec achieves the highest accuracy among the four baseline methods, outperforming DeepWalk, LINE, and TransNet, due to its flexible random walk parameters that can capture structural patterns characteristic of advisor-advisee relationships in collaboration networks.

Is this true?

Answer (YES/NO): NO